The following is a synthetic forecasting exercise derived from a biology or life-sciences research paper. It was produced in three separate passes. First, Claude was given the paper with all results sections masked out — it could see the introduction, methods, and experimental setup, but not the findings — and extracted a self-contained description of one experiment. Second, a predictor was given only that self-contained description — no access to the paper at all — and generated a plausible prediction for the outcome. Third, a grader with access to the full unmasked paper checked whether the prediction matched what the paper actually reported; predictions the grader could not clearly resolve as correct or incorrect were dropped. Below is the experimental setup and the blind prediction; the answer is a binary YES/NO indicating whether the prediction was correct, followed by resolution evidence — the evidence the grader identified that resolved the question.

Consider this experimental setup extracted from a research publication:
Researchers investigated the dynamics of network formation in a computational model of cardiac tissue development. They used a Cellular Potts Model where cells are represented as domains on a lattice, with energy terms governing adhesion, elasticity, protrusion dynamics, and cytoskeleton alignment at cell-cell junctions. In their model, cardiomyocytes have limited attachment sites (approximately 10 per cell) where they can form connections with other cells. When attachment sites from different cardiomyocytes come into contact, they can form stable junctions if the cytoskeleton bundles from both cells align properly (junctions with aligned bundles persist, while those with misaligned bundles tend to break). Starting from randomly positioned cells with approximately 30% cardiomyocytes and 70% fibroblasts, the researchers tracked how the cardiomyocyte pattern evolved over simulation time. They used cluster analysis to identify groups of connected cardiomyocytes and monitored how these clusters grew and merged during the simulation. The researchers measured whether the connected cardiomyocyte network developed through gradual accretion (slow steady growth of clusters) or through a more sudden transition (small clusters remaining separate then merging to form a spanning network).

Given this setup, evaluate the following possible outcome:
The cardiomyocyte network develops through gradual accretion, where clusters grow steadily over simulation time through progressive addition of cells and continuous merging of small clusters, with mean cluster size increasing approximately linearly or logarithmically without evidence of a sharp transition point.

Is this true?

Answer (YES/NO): NO